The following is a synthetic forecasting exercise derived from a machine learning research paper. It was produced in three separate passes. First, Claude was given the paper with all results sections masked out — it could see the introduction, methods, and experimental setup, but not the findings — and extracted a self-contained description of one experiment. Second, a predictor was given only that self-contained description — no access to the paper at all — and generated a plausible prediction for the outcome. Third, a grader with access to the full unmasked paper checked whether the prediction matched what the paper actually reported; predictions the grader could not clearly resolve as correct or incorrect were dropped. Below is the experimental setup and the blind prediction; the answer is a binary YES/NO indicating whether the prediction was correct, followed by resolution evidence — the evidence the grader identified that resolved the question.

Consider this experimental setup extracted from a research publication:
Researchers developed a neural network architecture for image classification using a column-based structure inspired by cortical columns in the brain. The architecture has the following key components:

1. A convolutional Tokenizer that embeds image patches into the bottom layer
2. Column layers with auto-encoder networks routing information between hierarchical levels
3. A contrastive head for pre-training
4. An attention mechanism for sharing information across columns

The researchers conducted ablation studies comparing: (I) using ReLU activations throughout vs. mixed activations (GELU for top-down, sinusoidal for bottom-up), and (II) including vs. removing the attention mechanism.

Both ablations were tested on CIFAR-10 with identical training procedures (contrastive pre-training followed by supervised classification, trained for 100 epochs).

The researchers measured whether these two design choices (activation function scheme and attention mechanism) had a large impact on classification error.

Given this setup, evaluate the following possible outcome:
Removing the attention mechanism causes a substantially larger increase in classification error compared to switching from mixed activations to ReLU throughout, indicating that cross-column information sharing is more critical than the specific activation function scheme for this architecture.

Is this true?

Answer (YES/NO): NO